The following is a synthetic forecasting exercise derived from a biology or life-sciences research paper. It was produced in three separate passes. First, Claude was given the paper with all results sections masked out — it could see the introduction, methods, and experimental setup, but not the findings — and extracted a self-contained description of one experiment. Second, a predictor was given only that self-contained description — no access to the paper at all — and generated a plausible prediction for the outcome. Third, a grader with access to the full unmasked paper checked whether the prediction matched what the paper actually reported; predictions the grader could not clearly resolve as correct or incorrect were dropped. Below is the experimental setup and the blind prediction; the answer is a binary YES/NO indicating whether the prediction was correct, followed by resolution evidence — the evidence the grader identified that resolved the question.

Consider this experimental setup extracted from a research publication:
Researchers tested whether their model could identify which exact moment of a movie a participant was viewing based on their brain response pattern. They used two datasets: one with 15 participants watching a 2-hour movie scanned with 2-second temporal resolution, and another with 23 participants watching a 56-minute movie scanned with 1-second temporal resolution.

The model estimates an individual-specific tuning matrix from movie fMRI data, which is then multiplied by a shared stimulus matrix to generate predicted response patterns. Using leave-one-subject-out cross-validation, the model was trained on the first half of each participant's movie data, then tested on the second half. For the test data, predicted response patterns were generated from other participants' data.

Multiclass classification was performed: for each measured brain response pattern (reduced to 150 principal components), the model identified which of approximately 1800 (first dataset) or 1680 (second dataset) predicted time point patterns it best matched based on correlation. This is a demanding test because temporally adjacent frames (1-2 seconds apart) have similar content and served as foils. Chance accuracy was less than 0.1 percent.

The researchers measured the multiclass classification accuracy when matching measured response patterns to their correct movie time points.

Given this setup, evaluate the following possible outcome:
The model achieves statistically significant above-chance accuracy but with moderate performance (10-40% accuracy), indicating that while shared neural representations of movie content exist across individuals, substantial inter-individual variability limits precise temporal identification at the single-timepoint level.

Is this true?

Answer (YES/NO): NO